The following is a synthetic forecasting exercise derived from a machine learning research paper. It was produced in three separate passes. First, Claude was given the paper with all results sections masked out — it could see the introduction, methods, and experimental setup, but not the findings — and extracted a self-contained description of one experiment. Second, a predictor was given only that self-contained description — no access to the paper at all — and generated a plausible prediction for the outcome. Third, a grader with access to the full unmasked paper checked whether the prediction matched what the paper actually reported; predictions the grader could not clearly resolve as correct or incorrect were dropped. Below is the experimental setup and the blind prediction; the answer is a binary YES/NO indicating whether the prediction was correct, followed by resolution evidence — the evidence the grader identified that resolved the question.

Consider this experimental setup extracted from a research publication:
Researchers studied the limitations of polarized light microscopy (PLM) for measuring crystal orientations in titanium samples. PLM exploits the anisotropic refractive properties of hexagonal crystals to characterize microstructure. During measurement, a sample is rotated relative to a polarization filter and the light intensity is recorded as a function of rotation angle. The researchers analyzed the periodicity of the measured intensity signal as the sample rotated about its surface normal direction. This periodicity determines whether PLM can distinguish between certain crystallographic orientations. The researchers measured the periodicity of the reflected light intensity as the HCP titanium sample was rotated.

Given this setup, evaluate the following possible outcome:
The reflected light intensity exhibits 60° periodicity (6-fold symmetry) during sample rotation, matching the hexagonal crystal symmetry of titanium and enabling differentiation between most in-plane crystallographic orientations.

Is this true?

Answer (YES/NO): NO